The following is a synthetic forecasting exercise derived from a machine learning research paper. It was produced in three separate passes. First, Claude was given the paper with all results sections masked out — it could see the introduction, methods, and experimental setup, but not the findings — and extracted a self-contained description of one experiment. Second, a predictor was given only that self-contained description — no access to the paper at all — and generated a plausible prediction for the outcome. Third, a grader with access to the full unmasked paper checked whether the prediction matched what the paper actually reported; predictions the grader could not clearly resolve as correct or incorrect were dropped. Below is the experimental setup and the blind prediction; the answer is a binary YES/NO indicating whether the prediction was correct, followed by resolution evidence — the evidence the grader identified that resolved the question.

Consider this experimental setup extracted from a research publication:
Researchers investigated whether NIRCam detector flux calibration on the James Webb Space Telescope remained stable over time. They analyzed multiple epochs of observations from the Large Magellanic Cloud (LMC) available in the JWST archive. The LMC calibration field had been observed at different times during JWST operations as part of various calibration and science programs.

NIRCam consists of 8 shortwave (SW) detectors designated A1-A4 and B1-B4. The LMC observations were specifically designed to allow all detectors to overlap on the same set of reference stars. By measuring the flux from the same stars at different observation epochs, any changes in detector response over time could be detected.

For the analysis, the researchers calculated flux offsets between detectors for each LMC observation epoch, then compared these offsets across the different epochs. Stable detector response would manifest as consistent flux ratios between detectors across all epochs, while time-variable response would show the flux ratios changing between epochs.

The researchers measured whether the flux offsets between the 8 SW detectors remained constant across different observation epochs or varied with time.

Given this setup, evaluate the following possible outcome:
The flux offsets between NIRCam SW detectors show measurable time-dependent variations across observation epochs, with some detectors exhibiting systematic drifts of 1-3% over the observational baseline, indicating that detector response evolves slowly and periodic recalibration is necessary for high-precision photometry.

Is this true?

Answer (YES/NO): NO